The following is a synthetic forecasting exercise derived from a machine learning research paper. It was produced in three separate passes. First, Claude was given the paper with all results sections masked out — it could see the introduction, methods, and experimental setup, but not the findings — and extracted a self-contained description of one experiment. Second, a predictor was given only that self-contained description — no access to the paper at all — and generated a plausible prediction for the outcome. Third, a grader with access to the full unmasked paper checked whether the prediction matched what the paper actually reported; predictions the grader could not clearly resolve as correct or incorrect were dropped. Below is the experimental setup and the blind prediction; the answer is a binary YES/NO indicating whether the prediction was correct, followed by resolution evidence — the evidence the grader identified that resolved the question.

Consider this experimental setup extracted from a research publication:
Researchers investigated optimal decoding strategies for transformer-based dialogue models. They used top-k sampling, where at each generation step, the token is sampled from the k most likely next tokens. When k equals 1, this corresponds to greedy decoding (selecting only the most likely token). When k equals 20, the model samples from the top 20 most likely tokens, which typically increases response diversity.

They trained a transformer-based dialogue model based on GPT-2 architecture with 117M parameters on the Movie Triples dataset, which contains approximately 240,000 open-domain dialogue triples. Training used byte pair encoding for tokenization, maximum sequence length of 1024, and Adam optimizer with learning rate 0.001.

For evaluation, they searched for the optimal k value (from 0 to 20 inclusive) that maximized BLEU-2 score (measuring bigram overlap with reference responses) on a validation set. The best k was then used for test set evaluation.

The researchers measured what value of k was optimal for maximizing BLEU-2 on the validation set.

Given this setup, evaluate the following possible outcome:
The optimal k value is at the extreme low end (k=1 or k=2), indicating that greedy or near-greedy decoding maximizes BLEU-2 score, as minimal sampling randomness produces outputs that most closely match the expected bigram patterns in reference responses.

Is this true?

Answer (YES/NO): YES